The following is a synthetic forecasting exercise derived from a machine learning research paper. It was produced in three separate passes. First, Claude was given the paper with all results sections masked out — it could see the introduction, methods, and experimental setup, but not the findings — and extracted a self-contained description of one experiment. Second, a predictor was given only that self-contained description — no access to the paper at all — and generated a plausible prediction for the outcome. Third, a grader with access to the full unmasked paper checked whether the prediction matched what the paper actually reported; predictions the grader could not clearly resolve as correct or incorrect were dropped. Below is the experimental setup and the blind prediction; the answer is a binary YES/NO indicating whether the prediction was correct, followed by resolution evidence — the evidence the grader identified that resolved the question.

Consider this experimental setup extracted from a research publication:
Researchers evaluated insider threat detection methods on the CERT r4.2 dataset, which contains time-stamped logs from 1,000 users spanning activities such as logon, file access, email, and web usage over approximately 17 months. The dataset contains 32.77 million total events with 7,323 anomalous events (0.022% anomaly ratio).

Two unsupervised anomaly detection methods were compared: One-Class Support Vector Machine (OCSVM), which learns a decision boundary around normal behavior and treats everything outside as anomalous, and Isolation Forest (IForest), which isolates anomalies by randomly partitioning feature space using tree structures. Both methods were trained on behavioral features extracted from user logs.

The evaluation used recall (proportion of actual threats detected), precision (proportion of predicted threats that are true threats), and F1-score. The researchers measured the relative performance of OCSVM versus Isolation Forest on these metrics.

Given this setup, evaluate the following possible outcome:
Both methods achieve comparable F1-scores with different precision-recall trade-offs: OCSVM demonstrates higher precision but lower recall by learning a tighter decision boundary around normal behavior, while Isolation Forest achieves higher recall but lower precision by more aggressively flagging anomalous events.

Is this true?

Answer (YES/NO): NO